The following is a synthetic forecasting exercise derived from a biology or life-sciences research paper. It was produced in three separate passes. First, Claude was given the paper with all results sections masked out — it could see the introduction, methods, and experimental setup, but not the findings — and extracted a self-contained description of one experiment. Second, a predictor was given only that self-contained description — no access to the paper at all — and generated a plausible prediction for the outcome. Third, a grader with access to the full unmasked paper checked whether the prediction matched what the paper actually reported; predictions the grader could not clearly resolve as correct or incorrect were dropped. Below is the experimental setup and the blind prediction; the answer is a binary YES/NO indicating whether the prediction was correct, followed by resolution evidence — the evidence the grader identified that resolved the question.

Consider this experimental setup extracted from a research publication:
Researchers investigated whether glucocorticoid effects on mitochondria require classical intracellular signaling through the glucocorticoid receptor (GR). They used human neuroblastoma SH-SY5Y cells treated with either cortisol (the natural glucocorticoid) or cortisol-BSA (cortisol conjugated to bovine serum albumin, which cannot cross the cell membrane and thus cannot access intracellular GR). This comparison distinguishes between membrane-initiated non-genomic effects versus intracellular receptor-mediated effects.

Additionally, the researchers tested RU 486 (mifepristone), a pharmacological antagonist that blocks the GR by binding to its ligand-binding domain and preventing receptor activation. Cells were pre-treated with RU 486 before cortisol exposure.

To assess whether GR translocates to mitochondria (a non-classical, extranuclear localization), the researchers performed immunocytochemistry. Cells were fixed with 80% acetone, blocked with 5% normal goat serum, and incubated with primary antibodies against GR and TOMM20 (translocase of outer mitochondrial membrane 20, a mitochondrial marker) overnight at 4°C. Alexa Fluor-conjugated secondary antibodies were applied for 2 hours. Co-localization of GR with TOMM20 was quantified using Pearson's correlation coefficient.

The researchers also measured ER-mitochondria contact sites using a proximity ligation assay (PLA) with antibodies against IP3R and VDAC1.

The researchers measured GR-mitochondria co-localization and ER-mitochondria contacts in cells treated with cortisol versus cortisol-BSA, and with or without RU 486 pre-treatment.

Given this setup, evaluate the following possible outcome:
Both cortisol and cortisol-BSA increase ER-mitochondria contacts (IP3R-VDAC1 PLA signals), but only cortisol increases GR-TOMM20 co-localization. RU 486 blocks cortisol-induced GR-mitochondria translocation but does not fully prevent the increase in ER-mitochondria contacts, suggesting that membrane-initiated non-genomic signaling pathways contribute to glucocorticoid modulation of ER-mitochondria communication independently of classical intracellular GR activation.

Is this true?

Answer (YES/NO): NO